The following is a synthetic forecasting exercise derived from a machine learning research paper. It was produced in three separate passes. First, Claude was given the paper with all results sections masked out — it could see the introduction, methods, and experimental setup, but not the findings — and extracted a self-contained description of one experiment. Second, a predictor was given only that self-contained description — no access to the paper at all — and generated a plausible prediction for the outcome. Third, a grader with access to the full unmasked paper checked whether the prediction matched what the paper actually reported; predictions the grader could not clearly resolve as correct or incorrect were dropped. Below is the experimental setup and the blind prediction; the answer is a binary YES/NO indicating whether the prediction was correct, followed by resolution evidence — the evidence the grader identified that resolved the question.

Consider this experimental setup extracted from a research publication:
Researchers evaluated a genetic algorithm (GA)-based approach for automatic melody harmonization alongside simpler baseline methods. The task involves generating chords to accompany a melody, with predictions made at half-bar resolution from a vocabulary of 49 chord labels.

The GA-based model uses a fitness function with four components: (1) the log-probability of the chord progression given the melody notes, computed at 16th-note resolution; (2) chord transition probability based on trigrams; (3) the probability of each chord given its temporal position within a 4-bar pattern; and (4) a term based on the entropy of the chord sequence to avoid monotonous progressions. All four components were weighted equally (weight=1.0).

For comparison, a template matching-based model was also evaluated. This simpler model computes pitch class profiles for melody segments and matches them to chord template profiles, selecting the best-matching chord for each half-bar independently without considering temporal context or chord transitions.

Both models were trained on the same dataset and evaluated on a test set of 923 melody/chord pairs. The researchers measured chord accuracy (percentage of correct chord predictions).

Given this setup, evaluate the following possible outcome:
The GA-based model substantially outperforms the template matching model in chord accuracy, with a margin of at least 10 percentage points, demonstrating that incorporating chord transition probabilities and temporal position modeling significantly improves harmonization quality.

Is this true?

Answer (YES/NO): NO